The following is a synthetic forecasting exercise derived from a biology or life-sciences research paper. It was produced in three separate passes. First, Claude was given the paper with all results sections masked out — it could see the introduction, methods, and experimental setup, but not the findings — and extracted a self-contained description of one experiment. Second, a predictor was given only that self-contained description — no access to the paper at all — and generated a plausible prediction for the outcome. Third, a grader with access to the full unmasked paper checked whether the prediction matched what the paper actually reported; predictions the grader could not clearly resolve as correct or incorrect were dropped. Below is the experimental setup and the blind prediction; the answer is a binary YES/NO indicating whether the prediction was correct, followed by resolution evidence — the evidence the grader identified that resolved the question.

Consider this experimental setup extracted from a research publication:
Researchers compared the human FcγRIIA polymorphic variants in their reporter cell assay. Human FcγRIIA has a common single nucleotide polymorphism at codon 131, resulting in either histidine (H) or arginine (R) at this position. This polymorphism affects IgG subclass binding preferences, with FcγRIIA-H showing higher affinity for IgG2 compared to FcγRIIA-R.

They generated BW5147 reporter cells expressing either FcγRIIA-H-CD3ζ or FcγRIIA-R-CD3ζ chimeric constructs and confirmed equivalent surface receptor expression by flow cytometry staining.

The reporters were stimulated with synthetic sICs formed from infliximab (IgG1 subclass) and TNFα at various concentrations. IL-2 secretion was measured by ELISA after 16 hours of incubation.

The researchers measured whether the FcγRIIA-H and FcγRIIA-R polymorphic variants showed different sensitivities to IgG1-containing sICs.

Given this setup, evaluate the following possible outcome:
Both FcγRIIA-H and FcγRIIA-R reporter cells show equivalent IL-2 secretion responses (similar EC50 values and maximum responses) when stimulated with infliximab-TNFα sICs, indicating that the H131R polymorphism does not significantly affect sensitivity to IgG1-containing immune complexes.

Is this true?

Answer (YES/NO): NO